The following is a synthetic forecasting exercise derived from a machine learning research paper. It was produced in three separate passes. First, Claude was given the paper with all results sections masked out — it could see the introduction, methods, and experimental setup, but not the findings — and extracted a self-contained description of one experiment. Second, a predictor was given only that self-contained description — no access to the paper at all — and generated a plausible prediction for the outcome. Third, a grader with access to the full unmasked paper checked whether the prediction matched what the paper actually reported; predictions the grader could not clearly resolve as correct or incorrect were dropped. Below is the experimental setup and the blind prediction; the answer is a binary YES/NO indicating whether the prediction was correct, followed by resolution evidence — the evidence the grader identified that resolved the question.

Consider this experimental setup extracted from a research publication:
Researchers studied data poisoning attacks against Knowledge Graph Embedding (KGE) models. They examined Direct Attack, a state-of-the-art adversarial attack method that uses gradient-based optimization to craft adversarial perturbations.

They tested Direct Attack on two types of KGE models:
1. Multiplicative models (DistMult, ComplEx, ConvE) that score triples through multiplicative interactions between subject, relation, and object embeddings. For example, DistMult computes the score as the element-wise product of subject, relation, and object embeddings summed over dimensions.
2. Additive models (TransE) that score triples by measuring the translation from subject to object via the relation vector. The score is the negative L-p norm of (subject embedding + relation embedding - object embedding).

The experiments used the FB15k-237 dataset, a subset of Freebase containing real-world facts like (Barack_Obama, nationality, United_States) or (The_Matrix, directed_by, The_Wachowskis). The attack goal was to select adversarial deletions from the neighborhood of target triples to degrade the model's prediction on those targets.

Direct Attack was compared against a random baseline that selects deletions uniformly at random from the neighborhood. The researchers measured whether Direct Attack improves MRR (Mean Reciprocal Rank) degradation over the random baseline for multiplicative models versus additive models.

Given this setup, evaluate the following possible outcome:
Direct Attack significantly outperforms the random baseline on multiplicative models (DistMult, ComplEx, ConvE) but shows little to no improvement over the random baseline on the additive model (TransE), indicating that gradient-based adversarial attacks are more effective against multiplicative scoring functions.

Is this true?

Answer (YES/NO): NO